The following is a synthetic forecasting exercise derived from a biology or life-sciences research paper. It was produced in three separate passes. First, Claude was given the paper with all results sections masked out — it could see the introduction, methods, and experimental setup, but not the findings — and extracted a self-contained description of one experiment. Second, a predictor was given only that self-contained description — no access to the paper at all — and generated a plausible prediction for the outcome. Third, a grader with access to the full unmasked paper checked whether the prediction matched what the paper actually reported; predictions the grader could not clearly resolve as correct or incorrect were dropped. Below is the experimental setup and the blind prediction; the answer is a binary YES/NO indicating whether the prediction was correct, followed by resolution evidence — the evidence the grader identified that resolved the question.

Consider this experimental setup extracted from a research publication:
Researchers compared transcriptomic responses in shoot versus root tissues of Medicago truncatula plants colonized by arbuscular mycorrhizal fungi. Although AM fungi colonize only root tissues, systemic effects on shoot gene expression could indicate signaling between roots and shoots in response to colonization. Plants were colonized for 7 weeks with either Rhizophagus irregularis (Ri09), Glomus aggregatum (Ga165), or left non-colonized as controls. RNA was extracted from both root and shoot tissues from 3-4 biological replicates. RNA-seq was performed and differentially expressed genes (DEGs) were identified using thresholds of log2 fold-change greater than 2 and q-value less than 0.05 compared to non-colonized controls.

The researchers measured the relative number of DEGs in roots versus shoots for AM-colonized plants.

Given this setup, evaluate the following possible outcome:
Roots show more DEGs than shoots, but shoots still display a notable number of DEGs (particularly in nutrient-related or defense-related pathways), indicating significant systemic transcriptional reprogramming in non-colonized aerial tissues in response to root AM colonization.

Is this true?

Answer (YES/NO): NO